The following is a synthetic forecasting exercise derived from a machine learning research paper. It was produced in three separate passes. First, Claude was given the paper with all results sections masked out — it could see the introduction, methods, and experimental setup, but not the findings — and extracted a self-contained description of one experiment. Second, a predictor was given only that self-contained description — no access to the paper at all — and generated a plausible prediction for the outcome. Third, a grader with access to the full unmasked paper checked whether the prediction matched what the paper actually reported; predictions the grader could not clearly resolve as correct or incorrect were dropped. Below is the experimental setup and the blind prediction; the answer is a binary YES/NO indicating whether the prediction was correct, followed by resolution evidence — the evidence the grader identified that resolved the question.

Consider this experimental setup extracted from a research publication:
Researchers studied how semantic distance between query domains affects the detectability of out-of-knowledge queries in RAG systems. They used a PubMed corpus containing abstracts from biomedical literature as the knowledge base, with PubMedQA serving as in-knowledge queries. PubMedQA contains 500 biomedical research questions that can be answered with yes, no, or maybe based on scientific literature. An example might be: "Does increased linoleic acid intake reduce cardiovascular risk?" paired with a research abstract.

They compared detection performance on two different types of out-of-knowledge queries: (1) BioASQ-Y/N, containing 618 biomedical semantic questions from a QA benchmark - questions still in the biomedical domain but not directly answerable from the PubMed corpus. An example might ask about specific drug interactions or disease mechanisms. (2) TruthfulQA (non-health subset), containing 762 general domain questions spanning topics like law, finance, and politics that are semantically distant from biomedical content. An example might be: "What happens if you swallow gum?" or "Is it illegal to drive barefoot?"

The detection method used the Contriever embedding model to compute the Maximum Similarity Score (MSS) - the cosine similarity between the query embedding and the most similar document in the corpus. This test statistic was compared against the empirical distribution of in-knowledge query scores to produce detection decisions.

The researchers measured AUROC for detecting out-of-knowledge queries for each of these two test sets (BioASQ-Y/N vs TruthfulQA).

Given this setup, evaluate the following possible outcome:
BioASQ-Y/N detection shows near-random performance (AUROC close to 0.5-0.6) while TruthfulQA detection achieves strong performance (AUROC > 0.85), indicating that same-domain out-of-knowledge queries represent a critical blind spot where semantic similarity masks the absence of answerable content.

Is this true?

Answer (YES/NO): NO